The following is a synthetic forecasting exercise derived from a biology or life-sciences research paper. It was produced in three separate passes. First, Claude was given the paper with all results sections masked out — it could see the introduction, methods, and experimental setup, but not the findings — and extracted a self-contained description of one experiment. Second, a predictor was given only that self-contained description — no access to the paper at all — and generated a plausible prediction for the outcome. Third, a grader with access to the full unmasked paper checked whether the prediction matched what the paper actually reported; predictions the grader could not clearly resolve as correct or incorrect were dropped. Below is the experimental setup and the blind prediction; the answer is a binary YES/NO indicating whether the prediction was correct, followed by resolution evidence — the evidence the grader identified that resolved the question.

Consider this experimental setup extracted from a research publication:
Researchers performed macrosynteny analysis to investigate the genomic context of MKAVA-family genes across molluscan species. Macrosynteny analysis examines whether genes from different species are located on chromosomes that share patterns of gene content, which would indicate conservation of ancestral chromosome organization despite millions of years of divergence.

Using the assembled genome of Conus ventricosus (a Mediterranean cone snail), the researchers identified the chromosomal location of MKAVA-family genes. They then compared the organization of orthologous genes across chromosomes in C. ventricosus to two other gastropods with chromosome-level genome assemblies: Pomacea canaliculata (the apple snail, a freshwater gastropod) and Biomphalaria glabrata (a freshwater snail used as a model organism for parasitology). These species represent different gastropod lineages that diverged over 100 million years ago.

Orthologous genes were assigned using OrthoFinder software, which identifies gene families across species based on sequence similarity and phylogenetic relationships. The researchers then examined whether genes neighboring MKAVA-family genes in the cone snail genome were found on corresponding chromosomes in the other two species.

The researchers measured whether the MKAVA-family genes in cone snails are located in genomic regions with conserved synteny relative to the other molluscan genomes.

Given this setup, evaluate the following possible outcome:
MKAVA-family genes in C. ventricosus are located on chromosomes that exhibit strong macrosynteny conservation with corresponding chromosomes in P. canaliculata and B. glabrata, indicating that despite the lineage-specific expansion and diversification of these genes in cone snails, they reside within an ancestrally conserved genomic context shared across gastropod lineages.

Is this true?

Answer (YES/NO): NO